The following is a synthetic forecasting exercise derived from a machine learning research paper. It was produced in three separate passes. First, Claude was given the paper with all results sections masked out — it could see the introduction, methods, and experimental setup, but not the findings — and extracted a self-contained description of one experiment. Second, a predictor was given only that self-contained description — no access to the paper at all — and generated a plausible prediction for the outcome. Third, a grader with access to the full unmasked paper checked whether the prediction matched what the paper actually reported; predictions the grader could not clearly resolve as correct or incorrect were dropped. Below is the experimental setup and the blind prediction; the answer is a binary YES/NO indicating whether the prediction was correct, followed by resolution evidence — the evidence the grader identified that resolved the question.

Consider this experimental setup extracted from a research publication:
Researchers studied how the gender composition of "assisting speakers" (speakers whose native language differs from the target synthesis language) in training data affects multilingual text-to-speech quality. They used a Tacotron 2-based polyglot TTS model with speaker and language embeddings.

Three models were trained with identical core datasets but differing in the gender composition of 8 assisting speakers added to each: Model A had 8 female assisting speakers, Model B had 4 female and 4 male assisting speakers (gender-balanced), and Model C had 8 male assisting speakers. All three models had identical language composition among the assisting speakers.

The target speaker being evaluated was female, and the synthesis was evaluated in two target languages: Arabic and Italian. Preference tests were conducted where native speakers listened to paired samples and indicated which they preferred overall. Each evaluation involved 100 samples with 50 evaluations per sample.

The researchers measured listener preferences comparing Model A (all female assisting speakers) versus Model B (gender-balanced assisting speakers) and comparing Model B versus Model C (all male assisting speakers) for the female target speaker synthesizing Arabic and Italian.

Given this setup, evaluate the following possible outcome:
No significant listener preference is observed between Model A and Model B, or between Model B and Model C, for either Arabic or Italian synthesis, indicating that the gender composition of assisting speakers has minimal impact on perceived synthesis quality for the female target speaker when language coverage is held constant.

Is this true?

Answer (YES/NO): NO